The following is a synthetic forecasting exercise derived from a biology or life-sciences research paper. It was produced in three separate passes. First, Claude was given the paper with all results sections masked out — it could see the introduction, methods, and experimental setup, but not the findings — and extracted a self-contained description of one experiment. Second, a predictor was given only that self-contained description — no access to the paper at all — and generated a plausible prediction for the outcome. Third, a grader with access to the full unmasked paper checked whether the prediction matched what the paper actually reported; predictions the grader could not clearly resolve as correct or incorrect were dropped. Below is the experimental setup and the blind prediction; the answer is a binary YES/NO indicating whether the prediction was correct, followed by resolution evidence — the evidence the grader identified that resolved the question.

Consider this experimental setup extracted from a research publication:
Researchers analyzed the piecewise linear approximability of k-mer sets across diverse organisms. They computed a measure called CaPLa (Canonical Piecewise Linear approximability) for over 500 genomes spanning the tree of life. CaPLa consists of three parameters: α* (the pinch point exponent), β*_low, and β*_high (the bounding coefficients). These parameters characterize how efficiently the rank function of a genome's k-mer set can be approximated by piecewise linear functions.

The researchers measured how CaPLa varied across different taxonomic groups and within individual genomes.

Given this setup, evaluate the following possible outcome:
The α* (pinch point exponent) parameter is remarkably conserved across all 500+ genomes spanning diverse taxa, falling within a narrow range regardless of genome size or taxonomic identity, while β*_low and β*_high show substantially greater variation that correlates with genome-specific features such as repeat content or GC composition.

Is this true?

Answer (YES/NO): NO